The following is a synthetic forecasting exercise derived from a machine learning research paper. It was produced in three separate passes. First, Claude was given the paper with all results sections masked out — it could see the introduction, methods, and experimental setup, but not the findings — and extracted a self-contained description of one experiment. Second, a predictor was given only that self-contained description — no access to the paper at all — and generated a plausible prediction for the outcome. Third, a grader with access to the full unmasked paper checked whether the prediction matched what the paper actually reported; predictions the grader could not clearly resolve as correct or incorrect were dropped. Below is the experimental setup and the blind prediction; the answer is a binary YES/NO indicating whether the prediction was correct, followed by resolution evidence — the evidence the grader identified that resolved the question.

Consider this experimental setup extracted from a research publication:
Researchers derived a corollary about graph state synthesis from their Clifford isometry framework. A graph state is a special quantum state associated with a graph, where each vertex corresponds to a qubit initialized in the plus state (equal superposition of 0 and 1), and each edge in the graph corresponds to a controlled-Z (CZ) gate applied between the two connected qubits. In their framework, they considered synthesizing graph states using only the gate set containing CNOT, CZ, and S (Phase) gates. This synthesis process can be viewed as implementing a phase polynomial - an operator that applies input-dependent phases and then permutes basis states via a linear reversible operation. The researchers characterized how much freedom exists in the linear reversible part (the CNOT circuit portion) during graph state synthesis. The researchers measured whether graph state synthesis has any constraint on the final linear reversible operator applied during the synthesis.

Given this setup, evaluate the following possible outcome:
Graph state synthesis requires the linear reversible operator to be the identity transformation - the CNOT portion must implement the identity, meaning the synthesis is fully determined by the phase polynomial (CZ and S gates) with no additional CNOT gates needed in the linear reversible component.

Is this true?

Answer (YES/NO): NO